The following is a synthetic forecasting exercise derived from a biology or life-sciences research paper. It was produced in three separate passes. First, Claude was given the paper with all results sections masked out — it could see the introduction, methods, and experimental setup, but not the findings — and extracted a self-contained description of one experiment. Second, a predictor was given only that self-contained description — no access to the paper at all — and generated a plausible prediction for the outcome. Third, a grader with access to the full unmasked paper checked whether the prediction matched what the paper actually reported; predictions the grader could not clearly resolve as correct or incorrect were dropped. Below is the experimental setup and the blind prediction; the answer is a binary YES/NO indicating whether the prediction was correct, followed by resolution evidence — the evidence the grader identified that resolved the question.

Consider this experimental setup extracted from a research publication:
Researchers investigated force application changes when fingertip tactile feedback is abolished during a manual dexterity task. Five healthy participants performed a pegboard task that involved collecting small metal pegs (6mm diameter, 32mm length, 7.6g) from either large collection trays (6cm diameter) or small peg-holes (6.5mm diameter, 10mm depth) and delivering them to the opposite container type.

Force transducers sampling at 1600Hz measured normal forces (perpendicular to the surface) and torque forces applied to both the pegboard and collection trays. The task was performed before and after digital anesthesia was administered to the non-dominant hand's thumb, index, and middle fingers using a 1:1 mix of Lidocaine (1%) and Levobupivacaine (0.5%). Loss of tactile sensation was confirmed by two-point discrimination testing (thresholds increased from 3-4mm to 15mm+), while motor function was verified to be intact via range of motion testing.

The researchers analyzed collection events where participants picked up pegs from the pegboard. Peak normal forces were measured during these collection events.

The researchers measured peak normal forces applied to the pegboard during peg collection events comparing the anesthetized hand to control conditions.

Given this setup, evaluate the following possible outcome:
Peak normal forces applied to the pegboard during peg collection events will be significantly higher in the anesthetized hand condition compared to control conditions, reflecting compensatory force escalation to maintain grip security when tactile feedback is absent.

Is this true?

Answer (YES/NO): YES